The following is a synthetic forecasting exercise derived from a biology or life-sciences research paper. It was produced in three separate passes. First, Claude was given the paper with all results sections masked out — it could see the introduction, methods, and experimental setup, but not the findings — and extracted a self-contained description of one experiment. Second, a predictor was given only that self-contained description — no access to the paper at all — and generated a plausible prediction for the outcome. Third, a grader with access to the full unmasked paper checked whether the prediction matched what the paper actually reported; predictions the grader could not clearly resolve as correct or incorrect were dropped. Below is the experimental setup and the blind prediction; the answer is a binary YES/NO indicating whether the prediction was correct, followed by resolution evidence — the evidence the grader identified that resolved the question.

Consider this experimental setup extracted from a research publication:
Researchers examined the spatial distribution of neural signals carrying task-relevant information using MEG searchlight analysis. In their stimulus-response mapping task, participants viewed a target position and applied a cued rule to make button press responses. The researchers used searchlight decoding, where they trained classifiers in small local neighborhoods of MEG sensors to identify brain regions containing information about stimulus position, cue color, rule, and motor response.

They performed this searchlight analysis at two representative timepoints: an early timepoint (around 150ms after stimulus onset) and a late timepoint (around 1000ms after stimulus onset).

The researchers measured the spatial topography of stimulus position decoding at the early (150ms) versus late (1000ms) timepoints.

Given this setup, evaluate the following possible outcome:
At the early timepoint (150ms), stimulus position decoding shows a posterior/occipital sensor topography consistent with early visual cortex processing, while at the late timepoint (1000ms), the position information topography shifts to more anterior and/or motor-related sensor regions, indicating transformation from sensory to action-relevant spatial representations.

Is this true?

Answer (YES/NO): YES